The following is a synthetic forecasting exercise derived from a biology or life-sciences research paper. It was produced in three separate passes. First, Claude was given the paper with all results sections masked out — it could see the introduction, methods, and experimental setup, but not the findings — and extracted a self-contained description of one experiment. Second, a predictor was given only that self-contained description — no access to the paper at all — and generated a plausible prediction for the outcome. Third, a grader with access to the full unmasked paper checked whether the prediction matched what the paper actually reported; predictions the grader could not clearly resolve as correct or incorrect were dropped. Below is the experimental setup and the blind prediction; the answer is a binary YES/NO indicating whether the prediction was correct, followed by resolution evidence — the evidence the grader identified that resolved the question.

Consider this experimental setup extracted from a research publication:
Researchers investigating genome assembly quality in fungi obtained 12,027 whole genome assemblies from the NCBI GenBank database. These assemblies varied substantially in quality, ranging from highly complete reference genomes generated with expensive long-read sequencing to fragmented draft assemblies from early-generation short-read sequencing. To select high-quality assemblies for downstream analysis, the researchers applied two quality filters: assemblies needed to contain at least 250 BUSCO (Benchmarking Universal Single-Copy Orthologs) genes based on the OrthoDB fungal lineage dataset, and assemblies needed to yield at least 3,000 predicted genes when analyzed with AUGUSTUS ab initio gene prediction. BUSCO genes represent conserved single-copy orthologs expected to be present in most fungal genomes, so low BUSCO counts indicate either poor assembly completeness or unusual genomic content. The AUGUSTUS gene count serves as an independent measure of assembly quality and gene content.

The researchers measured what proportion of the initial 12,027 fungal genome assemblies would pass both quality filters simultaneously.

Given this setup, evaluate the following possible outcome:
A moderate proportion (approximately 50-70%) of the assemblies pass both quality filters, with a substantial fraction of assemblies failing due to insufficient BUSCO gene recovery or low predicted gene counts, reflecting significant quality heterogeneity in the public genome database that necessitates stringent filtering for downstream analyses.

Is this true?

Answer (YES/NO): NO